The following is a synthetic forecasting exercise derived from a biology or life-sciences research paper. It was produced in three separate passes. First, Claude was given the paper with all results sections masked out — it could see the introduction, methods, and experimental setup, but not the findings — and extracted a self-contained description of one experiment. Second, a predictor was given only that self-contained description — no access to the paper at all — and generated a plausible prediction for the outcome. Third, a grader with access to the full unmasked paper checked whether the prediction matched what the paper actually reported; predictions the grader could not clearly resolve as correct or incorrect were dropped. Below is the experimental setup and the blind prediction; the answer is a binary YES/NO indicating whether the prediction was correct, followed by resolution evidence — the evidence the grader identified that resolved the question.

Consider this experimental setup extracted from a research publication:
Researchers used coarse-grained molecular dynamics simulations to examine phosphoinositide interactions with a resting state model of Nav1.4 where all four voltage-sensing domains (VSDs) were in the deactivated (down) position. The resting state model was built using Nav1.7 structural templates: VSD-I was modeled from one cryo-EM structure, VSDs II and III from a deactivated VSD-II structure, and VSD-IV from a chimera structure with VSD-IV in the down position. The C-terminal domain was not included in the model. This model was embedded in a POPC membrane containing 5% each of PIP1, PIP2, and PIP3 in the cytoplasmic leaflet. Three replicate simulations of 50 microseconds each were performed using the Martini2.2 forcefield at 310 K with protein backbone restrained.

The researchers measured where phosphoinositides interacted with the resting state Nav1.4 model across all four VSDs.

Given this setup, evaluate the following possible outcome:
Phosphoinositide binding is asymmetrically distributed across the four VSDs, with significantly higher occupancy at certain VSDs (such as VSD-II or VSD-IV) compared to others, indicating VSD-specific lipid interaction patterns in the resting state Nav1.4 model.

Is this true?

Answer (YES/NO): NO